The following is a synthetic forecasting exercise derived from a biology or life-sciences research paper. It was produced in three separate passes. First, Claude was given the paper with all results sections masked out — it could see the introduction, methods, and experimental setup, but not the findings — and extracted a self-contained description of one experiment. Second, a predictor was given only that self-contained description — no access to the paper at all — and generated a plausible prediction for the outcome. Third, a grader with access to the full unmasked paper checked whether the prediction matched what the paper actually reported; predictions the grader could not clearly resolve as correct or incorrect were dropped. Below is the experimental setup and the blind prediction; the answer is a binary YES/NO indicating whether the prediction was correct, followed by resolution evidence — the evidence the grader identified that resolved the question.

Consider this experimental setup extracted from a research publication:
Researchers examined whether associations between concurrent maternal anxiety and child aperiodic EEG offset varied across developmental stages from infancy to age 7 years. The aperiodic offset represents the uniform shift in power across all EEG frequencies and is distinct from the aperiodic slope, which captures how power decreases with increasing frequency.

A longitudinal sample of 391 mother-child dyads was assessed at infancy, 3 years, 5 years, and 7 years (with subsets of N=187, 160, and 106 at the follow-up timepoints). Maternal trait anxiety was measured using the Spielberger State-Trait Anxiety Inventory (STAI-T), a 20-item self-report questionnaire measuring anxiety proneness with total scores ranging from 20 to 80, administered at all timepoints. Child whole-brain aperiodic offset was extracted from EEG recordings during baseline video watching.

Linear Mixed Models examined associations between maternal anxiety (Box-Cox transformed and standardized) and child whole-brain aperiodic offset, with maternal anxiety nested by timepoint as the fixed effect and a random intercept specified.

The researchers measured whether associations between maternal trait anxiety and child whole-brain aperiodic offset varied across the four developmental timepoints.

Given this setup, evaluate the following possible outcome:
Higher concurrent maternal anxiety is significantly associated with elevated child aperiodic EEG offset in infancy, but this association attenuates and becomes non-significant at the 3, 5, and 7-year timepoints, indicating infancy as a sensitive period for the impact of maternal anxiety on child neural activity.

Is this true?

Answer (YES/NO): NO